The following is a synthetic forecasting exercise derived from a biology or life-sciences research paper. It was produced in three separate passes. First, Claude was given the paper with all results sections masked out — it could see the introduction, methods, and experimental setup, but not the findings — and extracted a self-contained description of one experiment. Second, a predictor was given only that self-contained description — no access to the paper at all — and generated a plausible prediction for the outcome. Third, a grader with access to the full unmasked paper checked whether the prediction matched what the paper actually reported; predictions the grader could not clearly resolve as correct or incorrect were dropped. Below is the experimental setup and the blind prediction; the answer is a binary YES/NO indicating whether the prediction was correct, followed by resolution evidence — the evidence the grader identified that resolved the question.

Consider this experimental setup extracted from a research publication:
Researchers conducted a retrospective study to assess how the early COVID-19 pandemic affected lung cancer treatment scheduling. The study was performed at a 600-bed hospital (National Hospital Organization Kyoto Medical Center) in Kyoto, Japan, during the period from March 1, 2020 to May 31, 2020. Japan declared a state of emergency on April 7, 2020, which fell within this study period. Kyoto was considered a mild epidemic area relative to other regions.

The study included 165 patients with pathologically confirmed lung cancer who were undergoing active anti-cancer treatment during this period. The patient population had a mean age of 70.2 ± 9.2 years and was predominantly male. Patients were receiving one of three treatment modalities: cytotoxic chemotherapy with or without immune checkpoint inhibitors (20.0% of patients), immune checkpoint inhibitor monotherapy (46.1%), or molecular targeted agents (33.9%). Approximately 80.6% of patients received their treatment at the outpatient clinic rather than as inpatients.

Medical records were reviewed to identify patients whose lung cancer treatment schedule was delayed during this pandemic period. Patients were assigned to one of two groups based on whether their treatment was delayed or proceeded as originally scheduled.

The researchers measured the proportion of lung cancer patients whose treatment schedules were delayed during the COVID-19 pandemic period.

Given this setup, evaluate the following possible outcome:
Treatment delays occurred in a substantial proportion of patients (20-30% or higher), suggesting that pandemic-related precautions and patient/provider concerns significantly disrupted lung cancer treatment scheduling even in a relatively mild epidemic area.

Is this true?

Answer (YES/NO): NO